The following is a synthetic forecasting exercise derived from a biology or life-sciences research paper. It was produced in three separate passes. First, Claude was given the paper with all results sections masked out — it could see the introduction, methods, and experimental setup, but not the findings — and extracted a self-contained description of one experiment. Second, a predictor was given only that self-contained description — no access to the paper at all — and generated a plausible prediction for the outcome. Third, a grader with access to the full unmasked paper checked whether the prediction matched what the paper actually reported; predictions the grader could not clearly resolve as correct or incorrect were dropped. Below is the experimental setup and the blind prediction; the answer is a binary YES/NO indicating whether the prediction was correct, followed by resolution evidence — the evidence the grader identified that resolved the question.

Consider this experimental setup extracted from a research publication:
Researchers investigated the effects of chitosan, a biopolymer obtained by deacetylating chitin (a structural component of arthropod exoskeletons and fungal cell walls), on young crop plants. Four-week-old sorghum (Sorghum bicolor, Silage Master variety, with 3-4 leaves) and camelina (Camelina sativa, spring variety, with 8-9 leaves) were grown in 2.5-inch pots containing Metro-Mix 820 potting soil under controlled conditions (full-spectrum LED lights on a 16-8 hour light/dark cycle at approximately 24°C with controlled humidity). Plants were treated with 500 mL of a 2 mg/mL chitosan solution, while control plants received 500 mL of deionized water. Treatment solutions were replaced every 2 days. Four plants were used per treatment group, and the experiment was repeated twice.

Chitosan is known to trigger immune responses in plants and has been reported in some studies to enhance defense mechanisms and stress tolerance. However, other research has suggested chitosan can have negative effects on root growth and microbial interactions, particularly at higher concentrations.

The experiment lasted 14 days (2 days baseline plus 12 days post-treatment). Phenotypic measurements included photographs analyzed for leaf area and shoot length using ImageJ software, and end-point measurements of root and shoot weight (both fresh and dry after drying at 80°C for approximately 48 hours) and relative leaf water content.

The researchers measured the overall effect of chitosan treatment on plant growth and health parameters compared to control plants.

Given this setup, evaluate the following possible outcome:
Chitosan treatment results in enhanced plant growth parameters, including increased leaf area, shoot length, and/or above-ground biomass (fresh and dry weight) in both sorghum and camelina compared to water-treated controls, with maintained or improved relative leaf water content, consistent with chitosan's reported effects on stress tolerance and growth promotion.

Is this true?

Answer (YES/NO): NO